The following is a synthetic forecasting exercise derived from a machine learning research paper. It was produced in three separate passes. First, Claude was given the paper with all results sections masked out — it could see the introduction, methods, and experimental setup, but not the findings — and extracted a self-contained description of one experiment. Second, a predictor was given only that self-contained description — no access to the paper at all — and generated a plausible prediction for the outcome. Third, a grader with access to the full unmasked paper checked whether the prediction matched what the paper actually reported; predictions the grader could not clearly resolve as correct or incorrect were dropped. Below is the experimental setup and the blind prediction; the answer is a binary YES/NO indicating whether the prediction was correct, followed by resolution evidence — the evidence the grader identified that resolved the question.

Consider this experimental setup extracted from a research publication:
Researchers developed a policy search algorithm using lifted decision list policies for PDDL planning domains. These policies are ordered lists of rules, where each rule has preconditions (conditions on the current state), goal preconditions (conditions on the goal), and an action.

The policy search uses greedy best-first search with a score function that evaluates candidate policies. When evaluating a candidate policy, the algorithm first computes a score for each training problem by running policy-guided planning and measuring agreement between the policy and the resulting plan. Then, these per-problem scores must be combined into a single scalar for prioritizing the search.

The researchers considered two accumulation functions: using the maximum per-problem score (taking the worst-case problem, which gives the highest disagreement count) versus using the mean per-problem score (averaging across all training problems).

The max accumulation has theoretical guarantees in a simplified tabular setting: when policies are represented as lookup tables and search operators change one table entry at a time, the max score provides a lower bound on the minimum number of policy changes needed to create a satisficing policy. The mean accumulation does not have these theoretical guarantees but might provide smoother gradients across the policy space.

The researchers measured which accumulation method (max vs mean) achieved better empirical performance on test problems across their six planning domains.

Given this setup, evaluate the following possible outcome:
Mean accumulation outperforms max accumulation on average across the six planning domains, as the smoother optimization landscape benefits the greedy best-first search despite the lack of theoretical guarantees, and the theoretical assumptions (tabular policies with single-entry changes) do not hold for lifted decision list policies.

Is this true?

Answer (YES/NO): NO